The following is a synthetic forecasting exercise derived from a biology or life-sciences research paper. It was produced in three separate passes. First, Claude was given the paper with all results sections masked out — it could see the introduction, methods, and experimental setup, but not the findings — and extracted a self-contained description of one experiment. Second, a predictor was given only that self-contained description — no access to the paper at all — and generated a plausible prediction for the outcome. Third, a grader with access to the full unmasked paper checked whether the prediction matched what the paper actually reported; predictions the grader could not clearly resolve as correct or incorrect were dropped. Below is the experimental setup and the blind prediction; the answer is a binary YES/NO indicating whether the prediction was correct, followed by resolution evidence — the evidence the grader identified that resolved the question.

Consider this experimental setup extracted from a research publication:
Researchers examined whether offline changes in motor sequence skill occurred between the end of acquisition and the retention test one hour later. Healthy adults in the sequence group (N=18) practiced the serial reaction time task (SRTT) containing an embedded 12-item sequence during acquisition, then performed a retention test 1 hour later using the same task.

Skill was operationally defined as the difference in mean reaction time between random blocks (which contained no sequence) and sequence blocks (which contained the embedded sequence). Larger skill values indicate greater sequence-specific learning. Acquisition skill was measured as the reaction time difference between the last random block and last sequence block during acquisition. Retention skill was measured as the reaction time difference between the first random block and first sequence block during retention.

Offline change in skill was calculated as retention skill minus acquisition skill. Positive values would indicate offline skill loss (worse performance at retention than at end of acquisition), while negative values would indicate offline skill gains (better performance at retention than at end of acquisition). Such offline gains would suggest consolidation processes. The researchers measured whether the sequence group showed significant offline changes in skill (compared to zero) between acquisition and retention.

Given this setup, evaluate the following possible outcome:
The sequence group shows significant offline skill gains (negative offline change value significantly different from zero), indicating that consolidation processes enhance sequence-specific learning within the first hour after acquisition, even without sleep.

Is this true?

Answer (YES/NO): NO